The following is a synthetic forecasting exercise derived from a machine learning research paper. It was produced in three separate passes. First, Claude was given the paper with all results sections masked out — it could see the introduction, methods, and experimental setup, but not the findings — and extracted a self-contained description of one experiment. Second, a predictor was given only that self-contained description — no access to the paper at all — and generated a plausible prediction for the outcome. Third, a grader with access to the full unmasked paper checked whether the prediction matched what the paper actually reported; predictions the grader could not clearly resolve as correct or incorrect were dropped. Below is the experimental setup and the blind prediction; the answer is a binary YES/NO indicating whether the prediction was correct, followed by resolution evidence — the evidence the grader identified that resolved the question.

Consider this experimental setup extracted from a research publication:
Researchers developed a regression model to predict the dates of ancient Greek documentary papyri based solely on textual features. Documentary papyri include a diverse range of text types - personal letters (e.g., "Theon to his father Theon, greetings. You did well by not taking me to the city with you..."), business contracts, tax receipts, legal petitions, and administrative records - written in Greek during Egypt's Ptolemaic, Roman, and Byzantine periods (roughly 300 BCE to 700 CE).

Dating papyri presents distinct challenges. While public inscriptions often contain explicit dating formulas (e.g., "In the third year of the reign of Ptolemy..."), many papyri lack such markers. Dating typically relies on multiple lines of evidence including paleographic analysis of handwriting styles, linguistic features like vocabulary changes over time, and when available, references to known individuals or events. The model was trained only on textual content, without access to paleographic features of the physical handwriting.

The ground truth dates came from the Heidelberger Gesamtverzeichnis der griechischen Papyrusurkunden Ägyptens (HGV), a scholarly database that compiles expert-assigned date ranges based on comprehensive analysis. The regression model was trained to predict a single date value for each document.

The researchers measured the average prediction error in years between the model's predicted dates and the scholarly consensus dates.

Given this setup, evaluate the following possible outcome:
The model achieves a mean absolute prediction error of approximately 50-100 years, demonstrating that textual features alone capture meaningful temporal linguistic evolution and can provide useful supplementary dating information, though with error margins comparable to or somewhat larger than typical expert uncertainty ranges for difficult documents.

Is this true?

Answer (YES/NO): YES